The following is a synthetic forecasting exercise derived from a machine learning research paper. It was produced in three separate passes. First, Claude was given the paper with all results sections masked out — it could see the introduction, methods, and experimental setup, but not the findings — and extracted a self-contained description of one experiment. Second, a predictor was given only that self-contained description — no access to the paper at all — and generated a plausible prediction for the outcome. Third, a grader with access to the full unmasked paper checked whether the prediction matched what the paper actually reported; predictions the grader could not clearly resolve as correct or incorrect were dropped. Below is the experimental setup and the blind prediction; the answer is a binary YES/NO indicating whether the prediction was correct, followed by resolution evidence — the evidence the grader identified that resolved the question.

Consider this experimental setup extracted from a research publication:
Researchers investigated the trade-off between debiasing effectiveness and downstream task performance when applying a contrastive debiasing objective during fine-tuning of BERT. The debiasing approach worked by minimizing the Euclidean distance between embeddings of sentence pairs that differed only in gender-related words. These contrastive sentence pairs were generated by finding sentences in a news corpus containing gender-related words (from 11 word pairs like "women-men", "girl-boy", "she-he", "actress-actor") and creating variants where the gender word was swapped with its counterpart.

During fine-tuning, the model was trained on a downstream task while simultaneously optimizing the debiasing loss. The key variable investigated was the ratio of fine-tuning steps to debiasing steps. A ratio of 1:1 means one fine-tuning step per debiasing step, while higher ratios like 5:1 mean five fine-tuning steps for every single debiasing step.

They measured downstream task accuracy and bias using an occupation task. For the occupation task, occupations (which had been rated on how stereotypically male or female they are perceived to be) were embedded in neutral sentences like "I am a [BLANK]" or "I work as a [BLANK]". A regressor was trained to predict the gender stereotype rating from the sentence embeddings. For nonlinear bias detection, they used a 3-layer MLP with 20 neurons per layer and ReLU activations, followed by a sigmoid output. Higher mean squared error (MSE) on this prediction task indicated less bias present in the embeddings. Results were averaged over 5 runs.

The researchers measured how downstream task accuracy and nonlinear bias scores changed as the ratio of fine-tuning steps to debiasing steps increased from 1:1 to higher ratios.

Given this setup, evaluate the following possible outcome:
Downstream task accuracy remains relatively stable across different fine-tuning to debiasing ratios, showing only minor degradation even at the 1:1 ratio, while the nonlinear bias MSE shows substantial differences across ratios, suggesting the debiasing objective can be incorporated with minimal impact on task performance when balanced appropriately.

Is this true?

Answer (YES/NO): YES